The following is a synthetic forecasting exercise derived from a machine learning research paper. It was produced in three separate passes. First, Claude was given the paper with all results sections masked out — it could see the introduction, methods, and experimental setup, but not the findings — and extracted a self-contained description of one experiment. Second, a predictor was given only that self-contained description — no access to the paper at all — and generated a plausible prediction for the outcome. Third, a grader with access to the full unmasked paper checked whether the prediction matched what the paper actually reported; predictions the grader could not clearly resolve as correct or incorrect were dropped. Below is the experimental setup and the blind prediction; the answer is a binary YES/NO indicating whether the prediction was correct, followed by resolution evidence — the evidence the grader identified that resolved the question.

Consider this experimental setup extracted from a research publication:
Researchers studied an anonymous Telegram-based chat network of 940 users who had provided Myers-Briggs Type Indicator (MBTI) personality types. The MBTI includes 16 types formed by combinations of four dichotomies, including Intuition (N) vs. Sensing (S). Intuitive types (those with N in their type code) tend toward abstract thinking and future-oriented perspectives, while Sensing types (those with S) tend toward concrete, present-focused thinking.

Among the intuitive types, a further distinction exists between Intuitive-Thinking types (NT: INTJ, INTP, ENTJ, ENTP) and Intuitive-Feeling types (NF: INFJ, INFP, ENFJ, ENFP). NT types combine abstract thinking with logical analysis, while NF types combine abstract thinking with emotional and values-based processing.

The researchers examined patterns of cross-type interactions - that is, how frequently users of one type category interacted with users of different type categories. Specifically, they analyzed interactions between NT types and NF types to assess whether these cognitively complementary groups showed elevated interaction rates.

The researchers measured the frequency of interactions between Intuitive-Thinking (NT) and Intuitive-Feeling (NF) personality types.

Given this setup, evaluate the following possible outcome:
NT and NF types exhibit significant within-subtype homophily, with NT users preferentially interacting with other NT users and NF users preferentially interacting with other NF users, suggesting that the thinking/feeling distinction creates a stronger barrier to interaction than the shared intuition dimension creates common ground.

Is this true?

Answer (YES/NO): NO